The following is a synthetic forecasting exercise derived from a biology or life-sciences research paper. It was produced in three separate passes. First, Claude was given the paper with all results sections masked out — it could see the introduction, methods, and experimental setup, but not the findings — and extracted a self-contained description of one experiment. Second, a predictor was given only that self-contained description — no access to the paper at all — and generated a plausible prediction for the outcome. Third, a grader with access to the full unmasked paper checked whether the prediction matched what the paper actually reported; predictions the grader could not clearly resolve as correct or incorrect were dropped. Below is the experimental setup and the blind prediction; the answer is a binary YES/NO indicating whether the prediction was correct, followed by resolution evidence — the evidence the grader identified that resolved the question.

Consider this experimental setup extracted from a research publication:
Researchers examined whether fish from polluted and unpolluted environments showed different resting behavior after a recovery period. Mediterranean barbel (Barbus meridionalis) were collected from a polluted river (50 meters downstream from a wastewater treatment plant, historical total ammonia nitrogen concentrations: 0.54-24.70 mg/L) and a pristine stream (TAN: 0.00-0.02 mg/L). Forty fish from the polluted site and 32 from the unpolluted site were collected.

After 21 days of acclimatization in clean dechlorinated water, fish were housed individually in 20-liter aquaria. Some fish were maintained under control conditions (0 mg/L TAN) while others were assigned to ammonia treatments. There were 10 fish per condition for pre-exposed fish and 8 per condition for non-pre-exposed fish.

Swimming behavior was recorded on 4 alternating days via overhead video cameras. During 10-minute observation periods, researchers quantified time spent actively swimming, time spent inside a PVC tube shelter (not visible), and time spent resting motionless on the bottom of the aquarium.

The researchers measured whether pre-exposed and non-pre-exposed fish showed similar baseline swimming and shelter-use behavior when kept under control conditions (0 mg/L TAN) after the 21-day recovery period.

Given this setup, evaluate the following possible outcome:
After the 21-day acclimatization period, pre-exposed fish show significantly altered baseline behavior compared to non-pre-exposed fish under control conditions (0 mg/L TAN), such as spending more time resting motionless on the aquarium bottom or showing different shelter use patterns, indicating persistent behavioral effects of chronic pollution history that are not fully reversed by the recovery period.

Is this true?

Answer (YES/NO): YES